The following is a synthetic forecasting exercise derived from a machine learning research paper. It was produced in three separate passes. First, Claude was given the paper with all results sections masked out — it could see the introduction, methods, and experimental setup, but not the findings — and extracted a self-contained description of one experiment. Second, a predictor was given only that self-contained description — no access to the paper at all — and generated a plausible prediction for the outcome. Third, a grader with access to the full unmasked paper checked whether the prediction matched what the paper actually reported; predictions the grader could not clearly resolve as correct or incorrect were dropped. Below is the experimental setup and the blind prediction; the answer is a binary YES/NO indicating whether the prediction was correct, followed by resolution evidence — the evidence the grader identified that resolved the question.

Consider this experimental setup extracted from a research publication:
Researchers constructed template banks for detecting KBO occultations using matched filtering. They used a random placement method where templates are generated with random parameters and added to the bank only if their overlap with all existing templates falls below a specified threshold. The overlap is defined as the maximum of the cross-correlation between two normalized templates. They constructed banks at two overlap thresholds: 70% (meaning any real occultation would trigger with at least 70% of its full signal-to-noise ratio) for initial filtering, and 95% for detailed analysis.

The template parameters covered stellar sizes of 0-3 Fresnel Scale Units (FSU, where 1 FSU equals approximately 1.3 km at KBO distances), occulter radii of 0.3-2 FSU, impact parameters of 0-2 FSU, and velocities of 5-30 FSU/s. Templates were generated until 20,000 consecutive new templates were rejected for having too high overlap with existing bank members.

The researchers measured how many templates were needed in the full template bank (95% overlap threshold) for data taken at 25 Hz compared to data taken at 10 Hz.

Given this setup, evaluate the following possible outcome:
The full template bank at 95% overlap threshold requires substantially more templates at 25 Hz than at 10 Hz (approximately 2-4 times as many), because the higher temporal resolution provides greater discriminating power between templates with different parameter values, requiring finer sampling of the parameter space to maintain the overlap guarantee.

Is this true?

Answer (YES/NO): NO